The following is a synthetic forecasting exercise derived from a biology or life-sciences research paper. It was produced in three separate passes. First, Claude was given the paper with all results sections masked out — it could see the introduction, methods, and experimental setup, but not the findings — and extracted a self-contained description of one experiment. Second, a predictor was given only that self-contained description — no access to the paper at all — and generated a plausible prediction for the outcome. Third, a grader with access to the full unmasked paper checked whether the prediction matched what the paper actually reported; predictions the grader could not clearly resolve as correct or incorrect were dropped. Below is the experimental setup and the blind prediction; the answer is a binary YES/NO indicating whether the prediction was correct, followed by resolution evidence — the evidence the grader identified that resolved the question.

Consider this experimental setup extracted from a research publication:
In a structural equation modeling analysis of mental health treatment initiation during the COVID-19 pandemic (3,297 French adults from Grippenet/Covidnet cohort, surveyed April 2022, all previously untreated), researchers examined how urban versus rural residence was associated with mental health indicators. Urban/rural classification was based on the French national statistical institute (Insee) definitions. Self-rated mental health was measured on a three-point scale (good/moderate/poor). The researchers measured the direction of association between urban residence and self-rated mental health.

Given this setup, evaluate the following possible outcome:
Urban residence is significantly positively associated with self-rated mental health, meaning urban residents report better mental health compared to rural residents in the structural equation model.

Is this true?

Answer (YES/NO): NO